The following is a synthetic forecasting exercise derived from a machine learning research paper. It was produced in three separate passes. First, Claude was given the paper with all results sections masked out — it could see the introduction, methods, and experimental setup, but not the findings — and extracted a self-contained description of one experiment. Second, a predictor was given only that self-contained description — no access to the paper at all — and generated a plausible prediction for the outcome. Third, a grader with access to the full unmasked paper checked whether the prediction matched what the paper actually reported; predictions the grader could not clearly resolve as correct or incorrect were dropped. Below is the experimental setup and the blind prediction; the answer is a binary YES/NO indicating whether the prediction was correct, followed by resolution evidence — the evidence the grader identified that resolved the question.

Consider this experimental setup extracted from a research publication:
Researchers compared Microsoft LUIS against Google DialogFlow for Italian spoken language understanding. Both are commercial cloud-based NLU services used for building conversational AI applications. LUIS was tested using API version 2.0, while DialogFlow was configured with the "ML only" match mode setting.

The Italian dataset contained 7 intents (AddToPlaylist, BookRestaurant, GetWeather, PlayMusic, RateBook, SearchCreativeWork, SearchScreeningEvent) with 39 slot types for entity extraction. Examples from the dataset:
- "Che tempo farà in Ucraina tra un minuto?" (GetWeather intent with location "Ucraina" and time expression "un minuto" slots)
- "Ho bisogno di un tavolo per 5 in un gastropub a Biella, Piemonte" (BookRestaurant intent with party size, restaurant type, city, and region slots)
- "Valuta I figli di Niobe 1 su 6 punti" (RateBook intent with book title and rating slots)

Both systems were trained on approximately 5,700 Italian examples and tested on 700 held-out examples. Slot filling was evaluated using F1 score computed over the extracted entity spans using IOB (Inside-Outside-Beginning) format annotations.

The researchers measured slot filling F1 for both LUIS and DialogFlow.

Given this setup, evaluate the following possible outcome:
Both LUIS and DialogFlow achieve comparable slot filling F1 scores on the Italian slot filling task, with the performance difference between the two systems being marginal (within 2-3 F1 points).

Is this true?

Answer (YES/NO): NO